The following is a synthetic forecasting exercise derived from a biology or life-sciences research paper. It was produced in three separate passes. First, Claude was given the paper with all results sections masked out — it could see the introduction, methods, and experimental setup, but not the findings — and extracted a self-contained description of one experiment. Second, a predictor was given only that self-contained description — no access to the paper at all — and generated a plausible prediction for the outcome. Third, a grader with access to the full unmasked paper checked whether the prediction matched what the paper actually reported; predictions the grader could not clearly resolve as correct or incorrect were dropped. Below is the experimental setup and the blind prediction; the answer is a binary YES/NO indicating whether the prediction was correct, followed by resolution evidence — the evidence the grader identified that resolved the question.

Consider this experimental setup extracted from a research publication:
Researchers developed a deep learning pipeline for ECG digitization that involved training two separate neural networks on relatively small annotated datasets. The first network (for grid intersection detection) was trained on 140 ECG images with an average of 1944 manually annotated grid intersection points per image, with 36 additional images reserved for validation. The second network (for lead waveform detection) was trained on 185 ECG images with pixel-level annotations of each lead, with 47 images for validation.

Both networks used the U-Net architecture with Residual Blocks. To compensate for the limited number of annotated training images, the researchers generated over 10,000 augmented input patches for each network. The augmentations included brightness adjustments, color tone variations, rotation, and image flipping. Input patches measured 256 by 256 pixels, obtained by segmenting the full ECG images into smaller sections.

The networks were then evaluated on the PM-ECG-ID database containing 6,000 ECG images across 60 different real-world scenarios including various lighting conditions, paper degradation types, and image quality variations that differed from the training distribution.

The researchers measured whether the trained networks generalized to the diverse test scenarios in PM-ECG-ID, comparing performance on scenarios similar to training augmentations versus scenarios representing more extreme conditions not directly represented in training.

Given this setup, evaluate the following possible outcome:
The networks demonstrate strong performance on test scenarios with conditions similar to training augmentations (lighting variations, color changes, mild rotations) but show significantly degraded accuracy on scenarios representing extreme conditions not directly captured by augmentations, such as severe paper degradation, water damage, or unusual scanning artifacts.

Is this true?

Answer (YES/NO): YES